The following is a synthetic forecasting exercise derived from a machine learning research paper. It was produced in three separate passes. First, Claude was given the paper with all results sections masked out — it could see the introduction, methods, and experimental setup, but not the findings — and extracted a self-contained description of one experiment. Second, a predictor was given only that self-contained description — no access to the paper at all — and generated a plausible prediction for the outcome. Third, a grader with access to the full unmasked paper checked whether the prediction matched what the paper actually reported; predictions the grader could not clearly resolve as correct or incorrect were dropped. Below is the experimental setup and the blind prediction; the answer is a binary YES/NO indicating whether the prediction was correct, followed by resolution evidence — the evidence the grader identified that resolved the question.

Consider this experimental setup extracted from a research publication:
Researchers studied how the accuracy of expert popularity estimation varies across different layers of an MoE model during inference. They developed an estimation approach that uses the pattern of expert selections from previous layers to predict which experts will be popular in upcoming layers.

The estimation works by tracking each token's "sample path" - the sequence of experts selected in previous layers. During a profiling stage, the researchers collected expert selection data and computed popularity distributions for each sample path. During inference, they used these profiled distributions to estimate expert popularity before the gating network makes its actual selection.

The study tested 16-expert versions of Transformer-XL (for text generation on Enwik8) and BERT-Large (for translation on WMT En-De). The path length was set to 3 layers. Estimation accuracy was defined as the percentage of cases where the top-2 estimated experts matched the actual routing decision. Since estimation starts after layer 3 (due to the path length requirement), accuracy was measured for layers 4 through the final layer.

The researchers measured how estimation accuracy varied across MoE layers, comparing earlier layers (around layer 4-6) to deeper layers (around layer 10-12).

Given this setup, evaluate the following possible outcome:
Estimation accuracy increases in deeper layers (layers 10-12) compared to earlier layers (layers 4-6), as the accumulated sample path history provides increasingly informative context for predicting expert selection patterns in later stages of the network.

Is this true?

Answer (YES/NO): YES